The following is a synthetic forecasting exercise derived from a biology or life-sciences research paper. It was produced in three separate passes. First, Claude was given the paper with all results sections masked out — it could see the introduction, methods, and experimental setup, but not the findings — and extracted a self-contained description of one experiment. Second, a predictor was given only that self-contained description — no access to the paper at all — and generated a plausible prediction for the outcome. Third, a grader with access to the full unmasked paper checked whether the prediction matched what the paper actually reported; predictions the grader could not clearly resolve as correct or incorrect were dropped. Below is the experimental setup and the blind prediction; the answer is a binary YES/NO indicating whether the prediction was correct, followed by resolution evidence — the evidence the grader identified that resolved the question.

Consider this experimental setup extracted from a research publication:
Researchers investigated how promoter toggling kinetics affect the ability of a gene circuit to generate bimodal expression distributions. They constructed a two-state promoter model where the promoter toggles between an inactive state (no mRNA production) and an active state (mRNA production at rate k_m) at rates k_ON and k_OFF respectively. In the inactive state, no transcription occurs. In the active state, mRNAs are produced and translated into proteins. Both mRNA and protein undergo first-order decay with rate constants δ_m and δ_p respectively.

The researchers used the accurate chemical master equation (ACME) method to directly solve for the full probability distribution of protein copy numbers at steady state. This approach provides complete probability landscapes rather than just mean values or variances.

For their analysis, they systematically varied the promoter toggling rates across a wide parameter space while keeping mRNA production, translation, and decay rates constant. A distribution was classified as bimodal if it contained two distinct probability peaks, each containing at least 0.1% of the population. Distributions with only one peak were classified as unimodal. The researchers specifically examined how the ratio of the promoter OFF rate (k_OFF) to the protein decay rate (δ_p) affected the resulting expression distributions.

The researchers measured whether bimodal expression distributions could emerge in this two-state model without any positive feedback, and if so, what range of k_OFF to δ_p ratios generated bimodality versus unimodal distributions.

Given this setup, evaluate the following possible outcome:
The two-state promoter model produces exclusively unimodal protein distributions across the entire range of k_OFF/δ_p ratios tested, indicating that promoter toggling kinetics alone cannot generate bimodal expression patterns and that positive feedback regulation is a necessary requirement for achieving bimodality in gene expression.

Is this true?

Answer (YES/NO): NO